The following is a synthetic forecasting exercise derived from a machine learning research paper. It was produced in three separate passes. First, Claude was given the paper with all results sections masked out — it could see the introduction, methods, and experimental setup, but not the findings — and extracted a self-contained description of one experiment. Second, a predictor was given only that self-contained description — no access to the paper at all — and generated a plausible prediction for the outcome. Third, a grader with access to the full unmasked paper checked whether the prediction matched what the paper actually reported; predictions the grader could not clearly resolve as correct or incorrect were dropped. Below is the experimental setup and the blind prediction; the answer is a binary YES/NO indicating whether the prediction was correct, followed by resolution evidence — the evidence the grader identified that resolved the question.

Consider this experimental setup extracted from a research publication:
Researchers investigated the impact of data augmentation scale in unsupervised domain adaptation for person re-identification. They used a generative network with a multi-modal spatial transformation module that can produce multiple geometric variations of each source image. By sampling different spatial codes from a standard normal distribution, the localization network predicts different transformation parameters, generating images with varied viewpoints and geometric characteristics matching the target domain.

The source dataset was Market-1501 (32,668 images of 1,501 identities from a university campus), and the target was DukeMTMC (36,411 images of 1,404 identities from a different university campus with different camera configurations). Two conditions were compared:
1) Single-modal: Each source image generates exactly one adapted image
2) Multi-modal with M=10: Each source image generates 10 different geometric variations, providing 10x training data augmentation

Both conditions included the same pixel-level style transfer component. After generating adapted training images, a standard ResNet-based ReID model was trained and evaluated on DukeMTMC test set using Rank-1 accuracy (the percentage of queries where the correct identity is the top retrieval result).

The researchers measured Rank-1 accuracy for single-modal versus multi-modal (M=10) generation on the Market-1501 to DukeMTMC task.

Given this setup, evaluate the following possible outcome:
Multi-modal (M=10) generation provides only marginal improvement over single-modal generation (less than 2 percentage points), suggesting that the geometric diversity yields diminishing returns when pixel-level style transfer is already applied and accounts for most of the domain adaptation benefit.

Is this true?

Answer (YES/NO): NO